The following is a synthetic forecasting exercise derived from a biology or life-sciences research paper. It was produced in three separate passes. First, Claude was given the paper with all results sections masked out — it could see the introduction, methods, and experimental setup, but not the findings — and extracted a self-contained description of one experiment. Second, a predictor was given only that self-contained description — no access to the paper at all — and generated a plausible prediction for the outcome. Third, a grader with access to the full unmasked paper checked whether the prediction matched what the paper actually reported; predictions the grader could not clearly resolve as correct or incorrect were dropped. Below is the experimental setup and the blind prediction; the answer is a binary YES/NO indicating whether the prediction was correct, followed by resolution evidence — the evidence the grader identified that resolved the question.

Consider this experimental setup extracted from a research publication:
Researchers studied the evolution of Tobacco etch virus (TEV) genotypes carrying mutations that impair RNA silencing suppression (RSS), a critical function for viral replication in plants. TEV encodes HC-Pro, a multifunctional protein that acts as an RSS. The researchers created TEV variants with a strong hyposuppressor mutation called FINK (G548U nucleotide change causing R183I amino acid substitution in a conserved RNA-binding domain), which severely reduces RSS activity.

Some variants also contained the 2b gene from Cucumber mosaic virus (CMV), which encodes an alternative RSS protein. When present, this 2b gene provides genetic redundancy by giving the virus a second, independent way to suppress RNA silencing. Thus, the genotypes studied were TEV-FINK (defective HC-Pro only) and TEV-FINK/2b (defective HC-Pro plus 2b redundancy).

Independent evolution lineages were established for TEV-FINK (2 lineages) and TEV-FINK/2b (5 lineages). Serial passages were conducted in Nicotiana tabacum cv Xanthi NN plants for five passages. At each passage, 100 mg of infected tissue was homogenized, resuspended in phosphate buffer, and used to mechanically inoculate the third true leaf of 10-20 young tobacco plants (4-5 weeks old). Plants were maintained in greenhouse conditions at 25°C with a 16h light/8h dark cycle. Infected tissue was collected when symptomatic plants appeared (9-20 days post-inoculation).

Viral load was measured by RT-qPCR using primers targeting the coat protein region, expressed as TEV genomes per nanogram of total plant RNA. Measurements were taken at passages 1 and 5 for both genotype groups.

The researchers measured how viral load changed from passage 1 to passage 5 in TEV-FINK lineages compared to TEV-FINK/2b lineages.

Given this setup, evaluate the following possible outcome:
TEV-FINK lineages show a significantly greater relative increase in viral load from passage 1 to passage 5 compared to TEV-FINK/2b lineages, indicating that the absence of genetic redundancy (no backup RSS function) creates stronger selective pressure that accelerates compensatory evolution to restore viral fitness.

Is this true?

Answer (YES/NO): YES